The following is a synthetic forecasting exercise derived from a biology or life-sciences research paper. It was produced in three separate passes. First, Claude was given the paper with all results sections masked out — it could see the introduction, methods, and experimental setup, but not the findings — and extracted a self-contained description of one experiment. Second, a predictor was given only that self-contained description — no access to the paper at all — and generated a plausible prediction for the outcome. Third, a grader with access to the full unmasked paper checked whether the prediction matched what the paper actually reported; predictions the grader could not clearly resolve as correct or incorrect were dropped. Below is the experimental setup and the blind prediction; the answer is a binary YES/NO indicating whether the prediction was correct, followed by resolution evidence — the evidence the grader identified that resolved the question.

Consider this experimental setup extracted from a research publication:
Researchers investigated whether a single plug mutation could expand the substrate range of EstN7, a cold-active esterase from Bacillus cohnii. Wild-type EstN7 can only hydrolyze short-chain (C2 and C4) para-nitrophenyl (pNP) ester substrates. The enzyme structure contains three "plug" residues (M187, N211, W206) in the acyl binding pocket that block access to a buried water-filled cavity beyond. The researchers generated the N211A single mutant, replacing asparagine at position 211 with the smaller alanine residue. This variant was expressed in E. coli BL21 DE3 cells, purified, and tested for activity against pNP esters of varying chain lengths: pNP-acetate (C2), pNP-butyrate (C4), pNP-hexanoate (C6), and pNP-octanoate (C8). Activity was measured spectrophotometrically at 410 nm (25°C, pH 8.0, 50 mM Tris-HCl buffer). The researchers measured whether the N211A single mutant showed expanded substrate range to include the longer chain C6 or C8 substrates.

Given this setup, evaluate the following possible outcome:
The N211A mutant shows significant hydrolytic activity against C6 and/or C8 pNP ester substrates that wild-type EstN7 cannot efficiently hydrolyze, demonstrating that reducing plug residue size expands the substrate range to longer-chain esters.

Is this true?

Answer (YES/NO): YES